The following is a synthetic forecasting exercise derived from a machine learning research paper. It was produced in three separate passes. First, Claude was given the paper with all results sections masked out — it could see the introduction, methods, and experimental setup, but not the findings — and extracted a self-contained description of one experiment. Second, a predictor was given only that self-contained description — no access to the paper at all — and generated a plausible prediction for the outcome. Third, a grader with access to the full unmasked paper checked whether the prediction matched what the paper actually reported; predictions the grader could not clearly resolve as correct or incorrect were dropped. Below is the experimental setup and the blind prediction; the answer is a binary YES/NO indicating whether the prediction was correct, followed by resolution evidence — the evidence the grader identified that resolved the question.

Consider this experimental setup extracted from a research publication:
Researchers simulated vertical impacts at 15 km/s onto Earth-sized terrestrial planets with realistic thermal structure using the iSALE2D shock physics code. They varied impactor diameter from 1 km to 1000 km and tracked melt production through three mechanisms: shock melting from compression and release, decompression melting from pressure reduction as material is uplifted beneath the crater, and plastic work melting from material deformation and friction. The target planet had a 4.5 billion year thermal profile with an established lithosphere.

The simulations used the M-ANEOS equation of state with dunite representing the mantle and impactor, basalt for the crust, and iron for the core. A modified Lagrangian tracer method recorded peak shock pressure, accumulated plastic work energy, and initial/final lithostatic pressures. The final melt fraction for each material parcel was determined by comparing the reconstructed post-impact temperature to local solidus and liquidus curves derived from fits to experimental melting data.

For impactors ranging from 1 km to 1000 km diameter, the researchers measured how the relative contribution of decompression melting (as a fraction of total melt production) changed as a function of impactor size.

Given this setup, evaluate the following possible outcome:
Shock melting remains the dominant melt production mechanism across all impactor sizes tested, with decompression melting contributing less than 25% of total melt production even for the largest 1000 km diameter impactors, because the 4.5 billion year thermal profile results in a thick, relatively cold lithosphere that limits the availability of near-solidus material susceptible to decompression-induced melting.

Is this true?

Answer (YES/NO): NO